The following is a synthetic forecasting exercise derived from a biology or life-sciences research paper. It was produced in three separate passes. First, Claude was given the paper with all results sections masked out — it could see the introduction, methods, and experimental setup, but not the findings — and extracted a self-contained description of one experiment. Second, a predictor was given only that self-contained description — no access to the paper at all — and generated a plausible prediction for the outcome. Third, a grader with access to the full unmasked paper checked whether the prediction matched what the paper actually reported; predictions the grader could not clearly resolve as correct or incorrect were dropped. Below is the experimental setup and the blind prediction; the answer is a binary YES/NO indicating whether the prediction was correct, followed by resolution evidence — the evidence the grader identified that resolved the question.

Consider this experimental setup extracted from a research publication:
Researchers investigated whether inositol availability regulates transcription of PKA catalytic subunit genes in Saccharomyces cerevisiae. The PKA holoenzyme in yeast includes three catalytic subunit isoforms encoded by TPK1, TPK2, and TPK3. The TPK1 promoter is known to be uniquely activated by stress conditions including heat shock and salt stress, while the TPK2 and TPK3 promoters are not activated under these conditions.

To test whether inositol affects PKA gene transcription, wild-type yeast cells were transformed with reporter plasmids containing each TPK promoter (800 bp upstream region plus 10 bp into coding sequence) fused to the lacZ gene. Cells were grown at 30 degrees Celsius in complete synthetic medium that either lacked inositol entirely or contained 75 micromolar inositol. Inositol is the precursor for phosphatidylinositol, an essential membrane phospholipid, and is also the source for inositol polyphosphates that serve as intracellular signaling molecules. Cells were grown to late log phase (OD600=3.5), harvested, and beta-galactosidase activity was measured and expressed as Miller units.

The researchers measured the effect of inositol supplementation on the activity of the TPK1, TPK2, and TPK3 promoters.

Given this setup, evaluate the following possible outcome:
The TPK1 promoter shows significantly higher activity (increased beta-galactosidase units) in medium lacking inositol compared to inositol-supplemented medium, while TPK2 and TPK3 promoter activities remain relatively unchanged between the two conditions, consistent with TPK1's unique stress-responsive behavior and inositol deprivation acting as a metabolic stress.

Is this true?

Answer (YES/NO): NO